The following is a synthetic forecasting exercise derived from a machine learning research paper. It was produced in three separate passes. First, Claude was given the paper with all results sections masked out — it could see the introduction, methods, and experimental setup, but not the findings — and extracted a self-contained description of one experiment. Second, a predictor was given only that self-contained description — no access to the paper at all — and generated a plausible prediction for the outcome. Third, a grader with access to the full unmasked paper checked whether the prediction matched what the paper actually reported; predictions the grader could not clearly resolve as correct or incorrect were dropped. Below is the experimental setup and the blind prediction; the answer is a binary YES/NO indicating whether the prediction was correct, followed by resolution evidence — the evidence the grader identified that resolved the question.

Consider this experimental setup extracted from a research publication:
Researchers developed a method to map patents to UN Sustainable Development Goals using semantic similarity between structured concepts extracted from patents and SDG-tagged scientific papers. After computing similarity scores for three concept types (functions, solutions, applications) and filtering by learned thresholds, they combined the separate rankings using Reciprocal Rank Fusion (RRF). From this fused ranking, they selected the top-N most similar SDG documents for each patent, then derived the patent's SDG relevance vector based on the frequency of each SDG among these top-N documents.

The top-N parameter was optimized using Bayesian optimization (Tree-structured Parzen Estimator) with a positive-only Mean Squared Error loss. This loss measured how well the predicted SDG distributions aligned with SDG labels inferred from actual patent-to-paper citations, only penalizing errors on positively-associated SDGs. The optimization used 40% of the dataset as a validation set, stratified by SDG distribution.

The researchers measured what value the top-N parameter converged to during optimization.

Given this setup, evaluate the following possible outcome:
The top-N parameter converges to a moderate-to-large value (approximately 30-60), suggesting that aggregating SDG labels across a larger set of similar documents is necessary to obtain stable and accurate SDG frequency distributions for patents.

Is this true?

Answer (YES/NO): YES